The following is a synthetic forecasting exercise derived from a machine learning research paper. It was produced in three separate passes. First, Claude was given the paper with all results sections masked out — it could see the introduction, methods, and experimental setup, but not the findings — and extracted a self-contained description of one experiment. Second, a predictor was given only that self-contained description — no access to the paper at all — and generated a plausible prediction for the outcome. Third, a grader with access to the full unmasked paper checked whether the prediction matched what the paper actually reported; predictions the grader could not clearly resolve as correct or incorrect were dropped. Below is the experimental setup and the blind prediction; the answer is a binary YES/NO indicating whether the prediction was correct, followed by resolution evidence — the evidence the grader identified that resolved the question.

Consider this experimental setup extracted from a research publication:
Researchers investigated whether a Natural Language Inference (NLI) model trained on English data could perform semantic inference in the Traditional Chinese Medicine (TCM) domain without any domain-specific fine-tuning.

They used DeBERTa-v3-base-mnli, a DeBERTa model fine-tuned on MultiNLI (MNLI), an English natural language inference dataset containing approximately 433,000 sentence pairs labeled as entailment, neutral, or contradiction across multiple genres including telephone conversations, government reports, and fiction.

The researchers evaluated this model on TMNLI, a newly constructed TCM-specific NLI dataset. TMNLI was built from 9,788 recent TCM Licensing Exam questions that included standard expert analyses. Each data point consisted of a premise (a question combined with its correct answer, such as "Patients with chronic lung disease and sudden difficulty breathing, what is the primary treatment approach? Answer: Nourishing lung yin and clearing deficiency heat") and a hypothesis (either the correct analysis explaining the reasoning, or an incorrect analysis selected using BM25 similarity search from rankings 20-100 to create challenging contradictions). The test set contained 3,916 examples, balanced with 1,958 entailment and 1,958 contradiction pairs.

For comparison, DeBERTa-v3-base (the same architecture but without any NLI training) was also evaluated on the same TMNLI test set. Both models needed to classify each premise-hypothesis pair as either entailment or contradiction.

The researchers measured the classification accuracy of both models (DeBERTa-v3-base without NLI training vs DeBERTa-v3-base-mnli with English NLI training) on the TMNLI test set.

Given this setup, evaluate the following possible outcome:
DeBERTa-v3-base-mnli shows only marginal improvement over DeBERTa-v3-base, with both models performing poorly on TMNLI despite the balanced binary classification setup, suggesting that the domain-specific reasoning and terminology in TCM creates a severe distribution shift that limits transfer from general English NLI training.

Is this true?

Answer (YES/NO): YES